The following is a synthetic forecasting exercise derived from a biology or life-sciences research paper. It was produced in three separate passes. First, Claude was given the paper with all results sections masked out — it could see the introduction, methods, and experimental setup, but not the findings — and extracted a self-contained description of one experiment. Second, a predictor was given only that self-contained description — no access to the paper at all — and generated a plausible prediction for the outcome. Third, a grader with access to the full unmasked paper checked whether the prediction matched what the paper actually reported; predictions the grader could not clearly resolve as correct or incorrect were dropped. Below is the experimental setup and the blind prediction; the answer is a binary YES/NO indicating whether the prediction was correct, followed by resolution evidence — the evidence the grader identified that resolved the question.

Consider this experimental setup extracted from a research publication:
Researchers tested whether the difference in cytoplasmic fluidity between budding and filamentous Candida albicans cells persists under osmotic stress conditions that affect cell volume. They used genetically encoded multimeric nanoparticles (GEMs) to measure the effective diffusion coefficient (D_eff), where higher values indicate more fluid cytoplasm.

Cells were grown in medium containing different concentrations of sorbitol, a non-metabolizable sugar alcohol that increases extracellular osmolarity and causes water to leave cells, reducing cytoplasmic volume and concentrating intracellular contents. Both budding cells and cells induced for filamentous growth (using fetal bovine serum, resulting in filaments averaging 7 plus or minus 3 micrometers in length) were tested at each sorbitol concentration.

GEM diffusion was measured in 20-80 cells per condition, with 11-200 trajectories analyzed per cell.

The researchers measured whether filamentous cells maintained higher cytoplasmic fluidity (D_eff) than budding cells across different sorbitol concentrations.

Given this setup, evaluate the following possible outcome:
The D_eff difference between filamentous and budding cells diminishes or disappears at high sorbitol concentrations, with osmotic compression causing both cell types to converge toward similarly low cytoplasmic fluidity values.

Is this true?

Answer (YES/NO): NO